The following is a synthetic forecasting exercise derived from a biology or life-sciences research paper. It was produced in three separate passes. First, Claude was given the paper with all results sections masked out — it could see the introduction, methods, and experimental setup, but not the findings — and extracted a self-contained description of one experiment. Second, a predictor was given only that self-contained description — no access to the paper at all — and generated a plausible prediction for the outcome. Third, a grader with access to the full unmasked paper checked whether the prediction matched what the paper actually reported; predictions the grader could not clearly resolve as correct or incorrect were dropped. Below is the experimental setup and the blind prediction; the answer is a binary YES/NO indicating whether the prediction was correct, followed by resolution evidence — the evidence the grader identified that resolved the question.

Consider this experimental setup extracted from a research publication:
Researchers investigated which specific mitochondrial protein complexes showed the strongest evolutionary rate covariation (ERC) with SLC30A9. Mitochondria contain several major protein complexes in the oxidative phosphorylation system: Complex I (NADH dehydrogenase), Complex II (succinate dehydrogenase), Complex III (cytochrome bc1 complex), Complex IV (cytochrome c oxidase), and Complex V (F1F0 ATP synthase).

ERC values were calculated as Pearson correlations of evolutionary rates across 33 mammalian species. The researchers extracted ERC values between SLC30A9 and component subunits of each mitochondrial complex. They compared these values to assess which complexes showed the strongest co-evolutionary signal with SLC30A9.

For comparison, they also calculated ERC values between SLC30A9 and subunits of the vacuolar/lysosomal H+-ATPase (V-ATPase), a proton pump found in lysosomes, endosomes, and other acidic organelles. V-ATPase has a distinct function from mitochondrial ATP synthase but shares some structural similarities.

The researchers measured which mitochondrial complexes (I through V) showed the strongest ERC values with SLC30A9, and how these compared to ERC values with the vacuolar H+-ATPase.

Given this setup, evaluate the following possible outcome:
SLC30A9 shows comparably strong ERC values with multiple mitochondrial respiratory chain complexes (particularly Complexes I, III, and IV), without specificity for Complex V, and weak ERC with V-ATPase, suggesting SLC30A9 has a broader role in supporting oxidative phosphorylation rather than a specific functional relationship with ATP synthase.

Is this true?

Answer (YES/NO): NO